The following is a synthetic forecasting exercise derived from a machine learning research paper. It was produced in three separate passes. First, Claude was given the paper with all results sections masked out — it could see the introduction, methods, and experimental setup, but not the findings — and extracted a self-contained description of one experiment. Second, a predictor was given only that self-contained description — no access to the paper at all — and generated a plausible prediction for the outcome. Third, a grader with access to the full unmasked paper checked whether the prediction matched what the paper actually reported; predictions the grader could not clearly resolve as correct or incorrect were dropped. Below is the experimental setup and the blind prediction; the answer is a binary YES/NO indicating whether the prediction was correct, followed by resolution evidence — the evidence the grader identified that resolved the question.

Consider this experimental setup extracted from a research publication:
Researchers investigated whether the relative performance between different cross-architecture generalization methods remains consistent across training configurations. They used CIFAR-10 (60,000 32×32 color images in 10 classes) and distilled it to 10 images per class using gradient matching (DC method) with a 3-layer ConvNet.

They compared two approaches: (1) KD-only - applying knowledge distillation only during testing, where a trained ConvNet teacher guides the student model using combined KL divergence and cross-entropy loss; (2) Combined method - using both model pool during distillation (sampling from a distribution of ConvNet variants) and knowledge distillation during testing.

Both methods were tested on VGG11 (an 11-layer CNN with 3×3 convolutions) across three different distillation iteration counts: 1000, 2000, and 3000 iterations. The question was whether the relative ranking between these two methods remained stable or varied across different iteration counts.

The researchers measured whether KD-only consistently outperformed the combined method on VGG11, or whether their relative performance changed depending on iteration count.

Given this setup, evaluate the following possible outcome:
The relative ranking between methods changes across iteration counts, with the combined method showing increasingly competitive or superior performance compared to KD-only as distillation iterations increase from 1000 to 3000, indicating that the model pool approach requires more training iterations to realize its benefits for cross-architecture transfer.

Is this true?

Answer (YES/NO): NO